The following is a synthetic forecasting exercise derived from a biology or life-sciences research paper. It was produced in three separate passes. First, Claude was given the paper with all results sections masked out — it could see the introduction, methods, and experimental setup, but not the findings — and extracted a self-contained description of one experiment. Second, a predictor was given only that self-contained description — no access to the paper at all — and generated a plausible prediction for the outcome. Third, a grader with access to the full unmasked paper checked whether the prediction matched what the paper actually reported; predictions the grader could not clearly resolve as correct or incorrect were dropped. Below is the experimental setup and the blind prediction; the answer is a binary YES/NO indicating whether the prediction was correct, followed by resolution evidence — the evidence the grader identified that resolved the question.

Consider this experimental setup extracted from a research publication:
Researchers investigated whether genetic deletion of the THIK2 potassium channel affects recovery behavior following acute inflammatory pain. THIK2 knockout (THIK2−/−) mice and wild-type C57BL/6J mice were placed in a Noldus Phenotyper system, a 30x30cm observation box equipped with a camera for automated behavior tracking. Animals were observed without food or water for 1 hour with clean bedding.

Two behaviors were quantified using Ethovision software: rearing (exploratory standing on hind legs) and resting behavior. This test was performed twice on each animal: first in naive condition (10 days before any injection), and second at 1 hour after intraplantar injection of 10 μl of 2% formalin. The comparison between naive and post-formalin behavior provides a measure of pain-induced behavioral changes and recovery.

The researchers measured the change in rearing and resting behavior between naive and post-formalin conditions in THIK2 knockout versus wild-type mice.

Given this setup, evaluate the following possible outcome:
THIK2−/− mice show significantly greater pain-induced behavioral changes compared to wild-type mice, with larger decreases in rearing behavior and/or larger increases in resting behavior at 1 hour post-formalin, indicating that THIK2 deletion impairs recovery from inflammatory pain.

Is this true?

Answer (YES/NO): YES